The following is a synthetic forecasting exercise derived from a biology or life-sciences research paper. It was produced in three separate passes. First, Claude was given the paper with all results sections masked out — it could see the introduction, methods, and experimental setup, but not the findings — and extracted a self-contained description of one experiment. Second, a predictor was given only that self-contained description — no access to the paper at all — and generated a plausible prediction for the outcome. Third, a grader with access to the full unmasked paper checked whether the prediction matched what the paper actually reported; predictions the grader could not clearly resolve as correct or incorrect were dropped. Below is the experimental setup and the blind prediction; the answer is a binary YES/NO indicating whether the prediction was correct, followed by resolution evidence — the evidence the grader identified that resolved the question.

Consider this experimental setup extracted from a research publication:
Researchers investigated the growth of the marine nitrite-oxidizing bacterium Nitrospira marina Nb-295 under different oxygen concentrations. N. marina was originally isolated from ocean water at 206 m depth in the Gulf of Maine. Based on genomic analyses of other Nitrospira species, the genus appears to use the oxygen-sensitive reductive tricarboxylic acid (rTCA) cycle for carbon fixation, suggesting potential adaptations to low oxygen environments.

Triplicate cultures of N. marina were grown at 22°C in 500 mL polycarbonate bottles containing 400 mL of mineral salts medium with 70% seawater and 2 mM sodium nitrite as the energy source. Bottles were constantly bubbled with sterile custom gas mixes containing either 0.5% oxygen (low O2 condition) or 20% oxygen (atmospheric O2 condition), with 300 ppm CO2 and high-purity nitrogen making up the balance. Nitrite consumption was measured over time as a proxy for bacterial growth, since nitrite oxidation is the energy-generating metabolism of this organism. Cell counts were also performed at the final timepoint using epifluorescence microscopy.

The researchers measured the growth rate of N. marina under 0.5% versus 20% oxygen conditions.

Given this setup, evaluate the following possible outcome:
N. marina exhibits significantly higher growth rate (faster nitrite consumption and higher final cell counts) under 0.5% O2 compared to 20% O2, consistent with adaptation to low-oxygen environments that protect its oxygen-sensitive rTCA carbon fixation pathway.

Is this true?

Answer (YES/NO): NO